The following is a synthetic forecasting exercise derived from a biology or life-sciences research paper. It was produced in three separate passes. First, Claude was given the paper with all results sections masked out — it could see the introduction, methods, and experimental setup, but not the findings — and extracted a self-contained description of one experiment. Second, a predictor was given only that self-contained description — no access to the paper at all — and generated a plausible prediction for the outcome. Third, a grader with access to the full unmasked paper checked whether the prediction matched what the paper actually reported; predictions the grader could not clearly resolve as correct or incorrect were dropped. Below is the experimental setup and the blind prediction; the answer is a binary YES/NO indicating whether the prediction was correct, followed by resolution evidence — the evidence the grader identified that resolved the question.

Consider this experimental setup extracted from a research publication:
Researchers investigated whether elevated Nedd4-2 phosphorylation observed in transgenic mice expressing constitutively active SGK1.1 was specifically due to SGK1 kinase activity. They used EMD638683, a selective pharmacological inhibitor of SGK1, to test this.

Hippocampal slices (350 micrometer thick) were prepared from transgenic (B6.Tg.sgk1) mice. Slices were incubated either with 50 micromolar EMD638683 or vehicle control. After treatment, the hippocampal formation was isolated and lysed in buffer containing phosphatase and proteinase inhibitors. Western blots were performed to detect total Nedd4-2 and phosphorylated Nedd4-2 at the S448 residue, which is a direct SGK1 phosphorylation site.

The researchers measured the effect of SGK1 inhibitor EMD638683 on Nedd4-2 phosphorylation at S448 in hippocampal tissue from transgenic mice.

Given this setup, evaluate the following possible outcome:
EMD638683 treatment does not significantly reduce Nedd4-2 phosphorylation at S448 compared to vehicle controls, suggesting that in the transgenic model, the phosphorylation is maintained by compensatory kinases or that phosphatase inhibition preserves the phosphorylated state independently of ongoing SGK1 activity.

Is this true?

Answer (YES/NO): NO